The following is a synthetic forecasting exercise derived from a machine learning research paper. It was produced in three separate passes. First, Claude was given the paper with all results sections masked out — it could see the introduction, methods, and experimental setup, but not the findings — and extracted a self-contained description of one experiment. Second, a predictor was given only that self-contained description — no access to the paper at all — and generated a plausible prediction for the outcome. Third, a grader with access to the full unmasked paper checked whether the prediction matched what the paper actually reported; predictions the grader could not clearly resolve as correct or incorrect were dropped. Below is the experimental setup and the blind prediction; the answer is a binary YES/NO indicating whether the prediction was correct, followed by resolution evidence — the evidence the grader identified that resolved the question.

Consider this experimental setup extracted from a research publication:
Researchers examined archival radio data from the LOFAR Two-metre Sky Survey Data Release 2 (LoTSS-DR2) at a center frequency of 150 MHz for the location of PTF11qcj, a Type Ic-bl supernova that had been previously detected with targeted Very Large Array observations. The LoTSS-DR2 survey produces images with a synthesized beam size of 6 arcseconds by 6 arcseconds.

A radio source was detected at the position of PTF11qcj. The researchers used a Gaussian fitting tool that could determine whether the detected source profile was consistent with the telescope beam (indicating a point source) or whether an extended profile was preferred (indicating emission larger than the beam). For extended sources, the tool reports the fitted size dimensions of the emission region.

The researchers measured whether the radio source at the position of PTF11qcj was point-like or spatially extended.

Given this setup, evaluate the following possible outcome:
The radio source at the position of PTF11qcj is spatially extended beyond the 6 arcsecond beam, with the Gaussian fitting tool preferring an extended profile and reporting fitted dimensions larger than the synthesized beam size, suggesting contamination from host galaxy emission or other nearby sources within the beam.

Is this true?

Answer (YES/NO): YES